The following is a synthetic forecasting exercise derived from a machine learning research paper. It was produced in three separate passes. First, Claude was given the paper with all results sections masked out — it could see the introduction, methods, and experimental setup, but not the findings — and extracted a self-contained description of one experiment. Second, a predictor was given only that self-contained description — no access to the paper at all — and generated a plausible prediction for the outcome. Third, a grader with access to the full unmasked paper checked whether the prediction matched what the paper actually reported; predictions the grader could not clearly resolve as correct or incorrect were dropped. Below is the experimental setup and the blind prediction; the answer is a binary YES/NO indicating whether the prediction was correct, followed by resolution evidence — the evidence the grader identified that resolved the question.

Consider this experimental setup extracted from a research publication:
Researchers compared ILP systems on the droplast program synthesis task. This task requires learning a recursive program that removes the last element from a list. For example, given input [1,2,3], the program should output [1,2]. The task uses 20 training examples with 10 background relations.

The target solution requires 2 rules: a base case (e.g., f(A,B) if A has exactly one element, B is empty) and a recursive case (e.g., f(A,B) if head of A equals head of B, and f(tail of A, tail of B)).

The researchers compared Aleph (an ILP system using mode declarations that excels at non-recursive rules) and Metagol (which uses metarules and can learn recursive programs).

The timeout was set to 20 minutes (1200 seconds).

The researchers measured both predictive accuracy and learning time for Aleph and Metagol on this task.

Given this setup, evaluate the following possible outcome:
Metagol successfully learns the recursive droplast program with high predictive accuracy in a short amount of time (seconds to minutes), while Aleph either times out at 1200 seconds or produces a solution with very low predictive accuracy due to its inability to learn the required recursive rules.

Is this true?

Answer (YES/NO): NO